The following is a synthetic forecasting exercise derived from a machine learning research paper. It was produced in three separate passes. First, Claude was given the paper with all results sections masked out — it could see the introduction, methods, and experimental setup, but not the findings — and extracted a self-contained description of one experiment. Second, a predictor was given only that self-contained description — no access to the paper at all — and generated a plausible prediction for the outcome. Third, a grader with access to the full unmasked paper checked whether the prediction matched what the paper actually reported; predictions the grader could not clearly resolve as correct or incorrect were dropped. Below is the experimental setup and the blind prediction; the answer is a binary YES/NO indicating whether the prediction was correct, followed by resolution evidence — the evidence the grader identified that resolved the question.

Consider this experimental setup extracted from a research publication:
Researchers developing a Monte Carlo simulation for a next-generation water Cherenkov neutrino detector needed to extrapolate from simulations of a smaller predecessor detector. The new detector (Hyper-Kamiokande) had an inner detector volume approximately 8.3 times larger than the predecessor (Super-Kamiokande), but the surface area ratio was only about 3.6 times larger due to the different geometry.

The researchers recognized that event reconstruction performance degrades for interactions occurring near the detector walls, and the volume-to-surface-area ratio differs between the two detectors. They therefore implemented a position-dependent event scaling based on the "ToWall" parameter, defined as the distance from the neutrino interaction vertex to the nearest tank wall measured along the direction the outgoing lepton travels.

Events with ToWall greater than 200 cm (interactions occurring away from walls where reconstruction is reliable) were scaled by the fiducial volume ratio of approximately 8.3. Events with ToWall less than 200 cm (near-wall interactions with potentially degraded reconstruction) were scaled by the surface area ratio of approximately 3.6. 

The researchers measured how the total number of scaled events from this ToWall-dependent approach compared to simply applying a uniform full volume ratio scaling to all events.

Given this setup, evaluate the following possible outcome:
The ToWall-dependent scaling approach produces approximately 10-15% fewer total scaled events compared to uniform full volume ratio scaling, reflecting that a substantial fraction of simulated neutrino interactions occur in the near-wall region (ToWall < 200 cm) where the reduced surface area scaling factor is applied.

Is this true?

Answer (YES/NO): YES